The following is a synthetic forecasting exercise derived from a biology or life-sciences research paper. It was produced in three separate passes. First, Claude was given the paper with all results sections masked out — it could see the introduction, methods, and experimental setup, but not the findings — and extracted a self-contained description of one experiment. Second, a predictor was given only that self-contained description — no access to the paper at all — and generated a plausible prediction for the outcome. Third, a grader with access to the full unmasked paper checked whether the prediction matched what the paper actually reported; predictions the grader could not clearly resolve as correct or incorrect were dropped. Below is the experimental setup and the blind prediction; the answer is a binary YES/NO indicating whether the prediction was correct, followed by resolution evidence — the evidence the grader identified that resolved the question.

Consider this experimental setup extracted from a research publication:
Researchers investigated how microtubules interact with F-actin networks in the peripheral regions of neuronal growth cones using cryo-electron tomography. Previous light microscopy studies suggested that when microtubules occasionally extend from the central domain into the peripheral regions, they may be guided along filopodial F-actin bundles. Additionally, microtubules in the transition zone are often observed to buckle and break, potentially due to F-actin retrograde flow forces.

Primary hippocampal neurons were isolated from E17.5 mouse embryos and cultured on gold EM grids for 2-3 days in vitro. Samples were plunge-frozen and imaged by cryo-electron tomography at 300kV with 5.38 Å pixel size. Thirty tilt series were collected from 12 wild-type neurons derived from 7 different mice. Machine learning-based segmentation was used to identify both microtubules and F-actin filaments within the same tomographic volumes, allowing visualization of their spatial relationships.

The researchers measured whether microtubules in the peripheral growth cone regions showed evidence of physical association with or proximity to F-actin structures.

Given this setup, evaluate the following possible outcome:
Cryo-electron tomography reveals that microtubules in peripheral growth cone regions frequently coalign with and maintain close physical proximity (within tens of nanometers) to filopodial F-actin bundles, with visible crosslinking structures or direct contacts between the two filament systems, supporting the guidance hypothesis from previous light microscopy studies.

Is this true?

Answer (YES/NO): YES